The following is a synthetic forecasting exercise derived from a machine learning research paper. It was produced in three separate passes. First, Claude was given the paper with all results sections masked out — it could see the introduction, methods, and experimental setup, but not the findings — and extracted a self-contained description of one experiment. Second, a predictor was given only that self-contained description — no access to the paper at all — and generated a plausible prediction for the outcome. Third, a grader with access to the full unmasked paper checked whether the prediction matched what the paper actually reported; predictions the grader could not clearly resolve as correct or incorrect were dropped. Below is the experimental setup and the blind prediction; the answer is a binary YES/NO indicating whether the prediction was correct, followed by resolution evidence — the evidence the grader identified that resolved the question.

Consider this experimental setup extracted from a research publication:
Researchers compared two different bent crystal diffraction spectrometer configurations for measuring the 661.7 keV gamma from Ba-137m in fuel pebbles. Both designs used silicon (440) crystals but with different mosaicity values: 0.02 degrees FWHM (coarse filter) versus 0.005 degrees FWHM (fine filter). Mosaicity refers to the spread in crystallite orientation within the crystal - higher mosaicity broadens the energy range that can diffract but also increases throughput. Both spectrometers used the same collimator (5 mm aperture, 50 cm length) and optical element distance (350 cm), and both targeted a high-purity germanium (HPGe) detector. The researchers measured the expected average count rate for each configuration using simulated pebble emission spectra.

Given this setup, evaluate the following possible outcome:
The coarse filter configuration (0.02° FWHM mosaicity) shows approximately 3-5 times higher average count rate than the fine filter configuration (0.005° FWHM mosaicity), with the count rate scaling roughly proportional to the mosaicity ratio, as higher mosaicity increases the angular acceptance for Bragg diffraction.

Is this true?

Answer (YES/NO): NO